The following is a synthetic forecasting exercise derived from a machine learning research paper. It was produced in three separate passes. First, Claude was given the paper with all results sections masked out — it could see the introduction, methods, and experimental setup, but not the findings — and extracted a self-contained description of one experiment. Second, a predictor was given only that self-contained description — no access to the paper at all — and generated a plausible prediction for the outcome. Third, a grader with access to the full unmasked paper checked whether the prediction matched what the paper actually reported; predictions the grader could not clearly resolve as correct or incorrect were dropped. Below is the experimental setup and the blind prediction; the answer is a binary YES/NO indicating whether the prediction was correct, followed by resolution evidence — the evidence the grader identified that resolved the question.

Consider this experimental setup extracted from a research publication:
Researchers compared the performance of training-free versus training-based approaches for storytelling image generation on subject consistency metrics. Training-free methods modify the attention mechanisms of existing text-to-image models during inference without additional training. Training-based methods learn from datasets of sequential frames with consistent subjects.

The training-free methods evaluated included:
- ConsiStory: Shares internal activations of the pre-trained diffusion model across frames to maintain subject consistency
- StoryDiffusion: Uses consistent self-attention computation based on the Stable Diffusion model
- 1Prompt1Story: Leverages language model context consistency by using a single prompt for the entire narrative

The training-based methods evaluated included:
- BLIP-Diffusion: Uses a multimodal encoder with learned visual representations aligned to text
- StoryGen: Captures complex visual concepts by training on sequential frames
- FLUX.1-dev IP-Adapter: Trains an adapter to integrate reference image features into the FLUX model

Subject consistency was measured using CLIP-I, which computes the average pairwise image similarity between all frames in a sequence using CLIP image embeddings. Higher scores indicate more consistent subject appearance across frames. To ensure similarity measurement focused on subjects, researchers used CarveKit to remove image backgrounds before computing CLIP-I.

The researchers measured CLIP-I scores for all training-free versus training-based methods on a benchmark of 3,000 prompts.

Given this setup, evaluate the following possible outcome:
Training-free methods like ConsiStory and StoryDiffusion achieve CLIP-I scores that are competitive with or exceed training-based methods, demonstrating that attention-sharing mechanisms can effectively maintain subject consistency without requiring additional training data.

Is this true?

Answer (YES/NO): NO